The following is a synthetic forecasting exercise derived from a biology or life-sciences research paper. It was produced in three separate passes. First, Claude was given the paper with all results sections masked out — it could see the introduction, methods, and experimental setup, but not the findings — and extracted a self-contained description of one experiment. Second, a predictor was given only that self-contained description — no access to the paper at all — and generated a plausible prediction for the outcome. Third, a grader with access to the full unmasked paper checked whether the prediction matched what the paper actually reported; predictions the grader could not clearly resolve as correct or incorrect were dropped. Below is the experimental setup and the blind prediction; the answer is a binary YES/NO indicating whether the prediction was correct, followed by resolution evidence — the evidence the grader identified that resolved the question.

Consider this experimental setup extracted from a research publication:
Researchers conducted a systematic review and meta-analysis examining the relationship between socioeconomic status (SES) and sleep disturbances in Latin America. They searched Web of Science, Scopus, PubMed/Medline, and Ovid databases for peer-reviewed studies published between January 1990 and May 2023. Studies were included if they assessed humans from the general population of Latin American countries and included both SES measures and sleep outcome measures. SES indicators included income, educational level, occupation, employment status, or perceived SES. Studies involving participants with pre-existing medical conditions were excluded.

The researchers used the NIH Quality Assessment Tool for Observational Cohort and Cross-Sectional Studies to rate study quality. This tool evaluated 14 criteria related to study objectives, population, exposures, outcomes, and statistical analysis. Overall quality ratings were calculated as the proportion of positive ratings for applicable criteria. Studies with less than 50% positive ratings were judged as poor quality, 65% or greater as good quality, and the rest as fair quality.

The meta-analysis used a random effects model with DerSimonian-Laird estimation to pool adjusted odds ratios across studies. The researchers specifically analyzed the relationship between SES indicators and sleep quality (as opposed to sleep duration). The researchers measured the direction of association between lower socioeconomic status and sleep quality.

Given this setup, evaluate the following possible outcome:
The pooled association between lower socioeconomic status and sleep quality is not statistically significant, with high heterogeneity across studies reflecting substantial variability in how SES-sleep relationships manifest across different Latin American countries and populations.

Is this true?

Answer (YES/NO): NO